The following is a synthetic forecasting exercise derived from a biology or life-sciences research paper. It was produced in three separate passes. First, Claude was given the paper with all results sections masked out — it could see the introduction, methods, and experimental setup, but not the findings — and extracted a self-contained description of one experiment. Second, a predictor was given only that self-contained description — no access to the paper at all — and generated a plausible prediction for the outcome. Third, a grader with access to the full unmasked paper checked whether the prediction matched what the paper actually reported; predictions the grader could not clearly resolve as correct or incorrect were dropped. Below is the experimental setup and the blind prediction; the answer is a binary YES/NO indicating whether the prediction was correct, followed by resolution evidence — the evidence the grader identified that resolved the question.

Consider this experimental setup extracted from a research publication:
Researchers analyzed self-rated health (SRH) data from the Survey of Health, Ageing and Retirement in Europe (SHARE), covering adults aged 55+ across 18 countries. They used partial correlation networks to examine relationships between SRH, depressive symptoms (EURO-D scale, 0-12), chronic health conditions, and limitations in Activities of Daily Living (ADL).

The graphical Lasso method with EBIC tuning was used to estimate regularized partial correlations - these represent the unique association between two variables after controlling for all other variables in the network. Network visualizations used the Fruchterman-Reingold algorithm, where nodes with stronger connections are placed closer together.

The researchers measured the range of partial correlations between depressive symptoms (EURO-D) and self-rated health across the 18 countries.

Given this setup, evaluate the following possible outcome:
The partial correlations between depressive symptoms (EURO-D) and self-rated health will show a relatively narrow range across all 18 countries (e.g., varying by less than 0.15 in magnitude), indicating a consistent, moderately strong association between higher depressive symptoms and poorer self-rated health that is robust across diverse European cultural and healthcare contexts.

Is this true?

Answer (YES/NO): NO